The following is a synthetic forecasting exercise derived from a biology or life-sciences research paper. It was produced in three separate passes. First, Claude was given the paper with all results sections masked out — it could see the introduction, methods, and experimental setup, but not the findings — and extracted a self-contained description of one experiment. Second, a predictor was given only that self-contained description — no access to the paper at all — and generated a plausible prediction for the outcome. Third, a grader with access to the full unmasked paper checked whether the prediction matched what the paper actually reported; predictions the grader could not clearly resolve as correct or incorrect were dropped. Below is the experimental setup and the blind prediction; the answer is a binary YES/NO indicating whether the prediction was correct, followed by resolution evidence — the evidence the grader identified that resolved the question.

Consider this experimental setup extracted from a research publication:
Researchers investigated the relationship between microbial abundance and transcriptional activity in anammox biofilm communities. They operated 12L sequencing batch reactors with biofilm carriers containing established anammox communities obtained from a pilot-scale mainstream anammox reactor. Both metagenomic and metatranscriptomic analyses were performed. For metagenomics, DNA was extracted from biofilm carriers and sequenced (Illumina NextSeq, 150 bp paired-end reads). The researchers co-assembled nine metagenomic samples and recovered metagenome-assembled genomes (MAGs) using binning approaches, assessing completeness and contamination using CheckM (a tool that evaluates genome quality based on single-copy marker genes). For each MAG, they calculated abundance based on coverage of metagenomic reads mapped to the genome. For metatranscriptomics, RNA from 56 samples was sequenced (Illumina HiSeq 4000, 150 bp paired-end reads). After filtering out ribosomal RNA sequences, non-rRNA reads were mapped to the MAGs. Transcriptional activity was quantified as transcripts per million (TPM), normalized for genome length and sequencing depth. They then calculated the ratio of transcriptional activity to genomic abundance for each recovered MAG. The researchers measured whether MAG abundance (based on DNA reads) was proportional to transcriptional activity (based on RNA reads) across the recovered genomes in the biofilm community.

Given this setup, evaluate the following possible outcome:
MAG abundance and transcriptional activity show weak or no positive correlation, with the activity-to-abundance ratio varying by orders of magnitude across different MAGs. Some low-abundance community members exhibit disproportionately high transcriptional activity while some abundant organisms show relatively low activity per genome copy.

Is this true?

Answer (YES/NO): NO